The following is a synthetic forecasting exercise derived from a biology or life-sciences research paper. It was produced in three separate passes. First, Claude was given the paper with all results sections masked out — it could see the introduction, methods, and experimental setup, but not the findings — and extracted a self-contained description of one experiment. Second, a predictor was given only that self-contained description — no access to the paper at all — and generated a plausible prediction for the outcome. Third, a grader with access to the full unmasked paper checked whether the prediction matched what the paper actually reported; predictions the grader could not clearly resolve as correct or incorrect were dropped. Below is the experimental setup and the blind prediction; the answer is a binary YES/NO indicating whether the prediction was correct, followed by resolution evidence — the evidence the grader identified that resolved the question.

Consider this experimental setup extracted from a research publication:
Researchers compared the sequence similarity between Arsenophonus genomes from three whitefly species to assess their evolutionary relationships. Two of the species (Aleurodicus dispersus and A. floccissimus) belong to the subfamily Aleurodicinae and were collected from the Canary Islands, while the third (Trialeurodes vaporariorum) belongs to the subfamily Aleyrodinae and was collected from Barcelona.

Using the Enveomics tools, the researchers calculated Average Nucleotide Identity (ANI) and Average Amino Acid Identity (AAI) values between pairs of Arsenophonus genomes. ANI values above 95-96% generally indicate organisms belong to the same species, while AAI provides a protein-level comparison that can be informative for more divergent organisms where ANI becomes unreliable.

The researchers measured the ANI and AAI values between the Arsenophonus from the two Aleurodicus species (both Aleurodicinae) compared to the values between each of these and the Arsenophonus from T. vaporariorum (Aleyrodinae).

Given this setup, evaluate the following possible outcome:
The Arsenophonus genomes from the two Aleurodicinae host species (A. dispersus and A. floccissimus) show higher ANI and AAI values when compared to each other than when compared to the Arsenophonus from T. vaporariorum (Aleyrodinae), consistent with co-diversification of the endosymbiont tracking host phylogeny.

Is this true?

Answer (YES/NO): NO